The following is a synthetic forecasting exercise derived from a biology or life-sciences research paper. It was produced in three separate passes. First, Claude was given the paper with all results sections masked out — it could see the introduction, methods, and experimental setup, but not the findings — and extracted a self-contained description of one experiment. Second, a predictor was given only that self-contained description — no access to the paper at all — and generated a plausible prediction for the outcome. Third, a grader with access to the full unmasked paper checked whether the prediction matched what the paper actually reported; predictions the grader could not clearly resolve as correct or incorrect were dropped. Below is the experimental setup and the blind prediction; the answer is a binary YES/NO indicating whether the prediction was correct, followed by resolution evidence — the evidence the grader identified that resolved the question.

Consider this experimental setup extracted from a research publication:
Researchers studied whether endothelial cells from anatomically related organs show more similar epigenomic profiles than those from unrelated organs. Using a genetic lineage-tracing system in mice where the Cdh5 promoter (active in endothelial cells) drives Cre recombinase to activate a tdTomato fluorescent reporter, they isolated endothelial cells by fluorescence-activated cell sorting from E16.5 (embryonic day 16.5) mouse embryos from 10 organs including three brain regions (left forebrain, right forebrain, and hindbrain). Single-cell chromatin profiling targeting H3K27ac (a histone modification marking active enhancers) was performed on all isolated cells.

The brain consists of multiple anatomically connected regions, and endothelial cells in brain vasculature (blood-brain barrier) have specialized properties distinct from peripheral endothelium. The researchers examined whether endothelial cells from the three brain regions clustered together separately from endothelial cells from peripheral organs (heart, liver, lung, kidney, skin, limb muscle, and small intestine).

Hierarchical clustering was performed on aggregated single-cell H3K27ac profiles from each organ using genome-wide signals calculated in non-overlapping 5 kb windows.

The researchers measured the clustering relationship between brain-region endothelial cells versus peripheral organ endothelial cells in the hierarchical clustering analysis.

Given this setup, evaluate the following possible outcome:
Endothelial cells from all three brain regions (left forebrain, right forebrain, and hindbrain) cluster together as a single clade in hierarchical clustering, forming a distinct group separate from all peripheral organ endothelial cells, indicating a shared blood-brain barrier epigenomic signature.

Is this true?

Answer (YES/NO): NO